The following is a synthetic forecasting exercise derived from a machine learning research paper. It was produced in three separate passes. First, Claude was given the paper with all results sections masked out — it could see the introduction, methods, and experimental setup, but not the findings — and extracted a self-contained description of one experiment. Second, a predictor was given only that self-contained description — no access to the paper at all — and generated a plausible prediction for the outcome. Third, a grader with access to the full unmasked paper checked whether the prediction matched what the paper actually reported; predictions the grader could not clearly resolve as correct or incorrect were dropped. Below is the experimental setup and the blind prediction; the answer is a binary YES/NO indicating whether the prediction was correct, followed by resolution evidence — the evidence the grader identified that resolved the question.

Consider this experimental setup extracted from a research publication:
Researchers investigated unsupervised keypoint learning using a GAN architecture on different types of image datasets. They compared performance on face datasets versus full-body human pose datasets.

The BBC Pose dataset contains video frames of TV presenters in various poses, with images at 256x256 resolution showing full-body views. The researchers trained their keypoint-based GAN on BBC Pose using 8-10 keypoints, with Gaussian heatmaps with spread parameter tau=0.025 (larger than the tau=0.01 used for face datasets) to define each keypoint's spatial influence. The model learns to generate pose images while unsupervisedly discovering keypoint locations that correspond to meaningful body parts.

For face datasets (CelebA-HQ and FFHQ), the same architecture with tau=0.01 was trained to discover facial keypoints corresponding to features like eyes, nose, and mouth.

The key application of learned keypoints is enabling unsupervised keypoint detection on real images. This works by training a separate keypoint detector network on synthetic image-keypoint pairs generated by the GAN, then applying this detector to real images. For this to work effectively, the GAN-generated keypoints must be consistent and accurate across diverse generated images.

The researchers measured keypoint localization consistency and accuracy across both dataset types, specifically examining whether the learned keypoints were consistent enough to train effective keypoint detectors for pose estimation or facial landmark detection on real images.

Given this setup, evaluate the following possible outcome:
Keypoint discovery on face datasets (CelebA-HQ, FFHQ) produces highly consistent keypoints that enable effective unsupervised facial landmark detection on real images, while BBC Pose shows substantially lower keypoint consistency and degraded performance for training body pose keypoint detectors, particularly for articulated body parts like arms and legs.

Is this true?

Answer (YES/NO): NO